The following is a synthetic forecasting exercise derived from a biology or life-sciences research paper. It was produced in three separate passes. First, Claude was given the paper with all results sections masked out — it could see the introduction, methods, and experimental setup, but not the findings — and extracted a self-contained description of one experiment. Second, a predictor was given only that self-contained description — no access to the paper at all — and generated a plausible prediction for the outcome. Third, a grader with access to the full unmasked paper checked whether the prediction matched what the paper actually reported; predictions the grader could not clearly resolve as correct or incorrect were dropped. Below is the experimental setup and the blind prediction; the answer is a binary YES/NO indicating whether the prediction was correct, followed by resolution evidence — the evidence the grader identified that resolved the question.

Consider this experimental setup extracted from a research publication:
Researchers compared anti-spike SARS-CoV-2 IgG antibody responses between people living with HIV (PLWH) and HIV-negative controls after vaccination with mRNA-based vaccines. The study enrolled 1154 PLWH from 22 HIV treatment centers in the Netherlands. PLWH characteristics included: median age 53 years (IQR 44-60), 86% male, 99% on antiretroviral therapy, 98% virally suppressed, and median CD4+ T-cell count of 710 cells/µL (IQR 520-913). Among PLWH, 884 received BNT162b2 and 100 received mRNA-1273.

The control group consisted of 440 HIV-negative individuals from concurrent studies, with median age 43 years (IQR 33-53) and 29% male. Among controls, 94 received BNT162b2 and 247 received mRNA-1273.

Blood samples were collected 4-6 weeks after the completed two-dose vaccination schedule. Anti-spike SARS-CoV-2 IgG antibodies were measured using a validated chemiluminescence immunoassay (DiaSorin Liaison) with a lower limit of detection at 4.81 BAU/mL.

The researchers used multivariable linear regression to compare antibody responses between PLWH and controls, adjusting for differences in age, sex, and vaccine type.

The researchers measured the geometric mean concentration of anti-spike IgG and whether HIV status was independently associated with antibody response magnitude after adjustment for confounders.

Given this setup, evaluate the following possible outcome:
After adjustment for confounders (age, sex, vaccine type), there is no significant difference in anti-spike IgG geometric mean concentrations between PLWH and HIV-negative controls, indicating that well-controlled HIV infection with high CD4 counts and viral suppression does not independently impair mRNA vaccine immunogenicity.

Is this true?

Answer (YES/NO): NO